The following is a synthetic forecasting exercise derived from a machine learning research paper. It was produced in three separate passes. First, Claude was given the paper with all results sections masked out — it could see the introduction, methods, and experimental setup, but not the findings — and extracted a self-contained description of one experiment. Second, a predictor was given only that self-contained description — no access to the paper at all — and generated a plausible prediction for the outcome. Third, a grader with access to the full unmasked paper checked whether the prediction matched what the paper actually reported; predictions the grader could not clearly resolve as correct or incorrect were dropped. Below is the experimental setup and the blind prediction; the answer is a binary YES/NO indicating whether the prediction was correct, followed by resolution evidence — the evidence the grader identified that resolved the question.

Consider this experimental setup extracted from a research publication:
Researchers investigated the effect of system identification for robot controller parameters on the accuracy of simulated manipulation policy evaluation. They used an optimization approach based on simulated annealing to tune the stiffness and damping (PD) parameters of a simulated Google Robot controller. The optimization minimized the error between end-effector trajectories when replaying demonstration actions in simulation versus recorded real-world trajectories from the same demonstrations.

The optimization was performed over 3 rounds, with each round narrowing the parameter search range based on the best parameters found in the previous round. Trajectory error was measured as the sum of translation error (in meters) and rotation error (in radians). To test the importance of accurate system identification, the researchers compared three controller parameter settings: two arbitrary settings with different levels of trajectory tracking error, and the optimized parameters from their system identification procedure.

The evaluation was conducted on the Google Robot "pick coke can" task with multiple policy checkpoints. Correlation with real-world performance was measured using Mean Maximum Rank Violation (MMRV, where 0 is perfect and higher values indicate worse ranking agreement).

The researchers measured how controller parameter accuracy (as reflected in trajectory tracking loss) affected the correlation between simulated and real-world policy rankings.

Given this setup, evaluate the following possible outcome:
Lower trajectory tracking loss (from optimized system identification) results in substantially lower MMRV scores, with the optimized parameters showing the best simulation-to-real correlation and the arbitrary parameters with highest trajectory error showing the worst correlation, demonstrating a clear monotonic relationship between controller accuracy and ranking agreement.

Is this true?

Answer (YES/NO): YES